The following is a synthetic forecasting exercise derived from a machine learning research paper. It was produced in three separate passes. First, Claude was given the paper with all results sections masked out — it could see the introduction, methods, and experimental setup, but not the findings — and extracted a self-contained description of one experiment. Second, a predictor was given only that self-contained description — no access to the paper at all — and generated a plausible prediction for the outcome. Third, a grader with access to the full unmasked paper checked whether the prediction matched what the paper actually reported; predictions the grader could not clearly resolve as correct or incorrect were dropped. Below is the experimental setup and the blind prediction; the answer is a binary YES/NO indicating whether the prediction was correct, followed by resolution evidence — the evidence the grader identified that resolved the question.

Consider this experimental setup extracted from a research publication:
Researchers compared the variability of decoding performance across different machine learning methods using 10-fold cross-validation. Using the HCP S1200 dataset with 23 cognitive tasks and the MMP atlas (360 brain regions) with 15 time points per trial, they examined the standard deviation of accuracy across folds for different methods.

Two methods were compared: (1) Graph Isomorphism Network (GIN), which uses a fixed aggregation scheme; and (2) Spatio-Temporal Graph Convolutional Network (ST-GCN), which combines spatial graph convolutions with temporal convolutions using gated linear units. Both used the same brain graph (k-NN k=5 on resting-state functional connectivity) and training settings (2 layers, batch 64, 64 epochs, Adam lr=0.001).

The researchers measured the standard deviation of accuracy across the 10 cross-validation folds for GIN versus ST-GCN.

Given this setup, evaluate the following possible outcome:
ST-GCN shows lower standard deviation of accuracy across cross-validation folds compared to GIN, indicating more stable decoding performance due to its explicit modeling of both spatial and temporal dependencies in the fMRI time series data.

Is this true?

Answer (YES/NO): YES